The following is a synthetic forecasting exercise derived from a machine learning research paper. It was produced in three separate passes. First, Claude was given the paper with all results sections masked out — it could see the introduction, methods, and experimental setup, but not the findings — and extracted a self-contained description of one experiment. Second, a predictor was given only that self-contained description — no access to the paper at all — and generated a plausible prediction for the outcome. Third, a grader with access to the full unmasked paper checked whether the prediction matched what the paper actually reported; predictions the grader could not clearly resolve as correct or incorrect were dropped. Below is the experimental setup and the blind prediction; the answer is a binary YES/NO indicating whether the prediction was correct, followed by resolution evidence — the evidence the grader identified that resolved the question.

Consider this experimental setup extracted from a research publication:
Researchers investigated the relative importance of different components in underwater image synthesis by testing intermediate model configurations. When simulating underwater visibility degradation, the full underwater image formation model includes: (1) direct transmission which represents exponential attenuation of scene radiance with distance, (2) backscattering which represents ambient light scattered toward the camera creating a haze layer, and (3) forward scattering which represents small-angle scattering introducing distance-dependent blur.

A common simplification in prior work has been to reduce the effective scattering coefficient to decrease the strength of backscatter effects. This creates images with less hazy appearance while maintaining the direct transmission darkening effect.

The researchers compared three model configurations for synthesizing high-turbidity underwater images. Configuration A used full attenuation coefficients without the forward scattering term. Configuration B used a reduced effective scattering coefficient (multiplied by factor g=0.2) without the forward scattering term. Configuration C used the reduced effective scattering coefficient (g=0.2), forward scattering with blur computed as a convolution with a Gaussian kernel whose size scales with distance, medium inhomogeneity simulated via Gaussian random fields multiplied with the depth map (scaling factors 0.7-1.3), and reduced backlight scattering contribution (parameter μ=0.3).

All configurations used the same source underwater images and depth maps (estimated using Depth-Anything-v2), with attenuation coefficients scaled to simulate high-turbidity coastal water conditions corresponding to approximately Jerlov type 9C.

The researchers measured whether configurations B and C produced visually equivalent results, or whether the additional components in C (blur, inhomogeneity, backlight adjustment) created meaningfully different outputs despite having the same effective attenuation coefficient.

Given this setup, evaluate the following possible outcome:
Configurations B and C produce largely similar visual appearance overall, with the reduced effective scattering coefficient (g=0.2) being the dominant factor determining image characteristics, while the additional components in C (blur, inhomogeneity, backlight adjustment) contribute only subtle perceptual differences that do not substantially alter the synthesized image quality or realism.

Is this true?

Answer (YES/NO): NO